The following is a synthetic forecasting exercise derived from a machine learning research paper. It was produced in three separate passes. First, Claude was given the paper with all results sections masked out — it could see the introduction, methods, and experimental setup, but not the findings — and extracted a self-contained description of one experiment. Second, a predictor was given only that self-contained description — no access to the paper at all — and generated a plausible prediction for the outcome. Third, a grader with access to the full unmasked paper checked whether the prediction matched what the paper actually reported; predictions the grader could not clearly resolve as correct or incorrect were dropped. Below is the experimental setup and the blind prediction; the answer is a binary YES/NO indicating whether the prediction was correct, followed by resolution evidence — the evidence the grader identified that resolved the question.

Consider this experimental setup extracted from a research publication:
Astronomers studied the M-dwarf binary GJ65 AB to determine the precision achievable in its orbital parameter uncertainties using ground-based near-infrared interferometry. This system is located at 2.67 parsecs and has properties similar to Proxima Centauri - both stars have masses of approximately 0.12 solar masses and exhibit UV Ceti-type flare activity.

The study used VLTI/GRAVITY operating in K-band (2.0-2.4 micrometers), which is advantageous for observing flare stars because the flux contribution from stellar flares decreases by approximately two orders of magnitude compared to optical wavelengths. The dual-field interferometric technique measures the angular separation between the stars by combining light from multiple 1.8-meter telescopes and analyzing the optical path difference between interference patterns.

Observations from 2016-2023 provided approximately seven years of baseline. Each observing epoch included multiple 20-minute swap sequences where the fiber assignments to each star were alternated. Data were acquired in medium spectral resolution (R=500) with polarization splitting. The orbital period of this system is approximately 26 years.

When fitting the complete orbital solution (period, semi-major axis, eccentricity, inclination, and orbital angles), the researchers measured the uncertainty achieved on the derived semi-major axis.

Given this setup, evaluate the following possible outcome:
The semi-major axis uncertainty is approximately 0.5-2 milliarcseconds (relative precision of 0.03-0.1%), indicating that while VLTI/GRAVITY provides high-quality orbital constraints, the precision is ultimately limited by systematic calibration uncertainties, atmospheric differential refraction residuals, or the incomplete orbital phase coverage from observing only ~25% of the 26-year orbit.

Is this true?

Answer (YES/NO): YES